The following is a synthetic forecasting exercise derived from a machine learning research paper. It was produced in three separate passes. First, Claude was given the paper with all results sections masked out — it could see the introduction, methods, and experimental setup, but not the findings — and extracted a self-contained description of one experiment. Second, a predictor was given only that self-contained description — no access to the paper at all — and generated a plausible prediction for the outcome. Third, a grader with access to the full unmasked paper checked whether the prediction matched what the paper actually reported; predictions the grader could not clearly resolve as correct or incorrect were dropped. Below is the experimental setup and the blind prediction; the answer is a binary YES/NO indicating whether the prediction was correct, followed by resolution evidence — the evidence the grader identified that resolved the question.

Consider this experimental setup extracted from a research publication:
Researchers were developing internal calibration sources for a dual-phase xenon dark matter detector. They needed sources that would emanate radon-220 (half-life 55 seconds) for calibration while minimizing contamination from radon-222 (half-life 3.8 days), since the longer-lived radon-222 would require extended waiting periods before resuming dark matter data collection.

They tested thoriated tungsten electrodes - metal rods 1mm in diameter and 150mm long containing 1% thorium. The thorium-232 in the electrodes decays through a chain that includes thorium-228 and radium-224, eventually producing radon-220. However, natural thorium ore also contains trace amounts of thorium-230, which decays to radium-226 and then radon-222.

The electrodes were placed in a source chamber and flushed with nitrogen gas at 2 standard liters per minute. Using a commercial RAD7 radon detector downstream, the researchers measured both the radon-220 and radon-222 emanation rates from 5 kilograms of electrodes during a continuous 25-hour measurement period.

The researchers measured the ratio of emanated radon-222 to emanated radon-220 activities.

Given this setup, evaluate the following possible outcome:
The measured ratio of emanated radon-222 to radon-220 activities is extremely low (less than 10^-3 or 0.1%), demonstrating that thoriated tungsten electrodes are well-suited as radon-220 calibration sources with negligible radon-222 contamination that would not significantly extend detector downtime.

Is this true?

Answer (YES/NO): NO